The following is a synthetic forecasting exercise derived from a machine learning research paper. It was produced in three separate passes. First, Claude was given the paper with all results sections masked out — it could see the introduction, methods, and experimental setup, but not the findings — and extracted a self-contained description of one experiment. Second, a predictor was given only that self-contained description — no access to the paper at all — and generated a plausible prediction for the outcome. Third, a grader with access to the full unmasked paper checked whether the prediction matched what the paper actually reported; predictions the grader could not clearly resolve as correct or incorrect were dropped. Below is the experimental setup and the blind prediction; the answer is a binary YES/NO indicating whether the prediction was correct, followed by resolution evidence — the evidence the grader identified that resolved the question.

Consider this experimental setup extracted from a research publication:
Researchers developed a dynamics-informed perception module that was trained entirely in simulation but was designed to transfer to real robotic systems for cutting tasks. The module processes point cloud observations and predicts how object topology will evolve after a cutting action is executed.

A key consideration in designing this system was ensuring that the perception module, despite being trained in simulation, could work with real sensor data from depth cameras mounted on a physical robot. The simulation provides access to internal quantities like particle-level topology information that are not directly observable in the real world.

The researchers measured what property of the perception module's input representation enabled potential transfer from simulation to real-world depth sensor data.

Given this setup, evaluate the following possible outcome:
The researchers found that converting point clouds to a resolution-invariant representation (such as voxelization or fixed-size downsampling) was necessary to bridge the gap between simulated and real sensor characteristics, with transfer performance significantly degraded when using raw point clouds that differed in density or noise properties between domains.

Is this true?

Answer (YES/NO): NO